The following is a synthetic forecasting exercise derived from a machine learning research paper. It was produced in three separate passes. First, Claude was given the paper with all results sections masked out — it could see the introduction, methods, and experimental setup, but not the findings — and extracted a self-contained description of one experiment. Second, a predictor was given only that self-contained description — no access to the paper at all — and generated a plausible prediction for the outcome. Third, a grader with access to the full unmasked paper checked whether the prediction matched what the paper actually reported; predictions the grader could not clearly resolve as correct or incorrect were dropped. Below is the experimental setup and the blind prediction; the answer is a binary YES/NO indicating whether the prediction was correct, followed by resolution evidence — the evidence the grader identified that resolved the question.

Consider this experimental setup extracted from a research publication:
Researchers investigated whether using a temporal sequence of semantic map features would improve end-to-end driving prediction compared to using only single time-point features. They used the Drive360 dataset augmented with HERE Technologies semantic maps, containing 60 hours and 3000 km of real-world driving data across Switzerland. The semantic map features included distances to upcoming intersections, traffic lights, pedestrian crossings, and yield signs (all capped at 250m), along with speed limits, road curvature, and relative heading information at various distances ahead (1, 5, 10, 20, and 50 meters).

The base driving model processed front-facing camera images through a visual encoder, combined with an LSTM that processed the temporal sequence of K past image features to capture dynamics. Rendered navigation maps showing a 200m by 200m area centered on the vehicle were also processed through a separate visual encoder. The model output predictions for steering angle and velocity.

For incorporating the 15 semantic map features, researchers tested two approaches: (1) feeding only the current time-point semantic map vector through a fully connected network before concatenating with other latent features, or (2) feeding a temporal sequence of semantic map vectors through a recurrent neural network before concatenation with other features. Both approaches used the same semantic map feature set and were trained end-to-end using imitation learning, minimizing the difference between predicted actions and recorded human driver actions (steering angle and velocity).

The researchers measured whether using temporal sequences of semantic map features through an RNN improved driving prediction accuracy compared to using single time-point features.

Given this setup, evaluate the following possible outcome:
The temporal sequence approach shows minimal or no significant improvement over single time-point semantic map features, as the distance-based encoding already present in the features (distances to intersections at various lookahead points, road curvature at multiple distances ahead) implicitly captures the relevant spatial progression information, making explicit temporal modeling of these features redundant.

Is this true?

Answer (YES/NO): YES